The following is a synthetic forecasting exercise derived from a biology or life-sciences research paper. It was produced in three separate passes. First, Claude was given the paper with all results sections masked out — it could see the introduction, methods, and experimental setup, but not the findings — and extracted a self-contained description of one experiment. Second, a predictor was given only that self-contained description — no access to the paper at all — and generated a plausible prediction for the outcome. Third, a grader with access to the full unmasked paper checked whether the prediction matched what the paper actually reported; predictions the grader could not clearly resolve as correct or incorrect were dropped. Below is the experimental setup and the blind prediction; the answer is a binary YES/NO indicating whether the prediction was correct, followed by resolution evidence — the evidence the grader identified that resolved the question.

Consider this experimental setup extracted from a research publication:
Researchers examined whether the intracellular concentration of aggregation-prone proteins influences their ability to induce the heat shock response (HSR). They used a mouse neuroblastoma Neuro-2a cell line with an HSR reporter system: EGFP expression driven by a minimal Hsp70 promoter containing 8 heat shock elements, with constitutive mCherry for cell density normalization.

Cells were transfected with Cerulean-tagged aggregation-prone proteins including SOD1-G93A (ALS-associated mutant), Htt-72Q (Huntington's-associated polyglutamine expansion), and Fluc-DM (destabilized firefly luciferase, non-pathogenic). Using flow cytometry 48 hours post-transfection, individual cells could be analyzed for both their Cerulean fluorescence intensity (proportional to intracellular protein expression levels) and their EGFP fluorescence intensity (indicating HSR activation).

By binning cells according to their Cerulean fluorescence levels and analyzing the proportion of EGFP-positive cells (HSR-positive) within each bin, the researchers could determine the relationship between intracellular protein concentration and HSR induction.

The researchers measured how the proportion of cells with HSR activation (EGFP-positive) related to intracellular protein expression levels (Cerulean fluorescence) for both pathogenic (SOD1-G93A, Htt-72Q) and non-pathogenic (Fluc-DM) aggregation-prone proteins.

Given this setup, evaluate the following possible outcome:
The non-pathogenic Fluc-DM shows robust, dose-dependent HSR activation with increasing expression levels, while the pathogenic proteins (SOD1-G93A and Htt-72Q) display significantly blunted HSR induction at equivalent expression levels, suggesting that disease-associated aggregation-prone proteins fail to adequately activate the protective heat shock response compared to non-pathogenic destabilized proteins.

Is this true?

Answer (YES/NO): YES